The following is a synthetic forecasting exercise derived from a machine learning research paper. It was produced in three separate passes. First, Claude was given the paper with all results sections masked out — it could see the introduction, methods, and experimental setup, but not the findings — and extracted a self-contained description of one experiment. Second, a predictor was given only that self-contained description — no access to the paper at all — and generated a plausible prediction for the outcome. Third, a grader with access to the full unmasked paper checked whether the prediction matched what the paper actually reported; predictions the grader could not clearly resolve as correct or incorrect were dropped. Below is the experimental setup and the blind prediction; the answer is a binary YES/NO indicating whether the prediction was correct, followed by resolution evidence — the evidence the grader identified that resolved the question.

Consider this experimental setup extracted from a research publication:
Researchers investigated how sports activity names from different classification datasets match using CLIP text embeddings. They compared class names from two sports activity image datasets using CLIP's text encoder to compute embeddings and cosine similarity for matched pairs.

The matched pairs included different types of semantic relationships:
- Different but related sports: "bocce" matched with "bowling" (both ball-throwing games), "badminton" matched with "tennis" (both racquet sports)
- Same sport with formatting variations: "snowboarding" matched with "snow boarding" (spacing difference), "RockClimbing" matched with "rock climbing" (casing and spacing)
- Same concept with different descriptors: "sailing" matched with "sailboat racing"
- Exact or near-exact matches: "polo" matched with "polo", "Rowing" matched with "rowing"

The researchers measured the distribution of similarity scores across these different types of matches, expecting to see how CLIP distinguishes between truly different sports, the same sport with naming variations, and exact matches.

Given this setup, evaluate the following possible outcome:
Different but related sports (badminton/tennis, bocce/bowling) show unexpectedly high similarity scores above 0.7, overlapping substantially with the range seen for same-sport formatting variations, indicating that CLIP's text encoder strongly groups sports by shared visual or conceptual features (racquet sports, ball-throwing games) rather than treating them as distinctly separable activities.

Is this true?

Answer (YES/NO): NO